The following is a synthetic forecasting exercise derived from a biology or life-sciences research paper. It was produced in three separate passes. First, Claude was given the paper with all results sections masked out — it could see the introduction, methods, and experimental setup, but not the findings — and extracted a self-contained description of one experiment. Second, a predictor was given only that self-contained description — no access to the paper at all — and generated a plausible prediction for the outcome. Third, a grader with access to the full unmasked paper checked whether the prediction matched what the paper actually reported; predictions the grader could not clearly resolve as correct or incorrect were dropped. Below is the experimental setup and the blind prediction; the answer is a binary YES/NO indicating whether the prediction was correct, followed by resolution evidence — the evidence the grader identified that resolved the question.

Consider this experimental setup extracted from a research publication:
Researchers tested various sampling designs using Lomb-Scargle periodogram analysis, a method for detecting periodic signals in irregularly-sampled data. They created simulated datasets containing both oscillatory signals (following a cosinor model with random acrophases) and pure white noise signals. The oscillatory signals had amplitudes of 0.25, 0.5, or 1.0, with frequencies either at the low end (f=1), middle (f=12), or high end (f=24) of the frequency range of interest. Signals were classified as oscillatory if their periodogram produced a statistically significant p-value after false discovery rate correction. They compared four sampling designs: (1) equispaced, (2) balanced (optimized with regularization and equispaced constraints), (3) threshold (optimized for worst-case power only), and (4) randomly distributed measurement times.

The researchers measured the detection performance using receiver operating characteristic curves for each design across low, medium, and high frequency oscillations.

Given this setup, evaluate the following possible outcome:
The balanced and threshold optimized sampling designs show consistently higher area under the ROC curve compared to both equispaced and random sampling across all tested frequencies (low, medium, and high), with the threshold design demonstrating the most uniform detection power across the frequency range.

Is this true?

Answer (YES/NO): NO